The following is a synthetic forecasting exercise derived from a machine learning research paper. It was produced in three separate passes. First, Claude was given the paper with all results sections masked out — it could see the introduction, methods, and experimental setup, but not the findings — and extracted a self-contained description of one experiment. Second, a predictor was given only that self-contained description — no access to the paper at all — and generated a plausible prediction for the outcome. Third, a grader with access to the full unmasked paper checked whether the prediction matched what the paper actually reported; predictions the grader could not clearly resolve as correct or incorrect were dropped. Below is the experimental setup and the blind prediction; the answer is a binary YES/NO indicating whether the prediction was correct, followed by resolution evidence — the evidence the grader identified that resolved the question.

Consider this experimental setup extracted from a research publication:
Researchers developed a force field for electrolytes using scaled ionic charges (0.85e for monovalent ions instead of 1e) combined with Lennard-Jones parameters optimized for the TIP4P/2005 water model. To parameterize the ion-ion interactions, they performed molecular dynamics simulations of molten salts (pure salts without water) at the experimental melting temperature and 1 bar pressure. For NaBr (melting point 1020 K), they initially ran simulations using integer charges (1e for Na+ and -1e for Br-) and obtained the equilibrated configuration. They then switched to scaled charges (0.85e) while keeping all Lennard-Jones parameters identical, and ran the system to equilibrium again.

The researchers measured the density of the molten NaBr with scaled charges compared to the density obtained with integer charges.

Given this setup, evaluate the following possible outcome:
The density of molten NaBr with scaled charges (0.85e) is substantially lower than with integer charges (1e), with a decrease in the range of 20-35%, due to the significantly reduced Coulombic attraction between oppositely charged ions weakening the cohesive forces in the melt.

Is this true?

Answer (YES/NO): YES